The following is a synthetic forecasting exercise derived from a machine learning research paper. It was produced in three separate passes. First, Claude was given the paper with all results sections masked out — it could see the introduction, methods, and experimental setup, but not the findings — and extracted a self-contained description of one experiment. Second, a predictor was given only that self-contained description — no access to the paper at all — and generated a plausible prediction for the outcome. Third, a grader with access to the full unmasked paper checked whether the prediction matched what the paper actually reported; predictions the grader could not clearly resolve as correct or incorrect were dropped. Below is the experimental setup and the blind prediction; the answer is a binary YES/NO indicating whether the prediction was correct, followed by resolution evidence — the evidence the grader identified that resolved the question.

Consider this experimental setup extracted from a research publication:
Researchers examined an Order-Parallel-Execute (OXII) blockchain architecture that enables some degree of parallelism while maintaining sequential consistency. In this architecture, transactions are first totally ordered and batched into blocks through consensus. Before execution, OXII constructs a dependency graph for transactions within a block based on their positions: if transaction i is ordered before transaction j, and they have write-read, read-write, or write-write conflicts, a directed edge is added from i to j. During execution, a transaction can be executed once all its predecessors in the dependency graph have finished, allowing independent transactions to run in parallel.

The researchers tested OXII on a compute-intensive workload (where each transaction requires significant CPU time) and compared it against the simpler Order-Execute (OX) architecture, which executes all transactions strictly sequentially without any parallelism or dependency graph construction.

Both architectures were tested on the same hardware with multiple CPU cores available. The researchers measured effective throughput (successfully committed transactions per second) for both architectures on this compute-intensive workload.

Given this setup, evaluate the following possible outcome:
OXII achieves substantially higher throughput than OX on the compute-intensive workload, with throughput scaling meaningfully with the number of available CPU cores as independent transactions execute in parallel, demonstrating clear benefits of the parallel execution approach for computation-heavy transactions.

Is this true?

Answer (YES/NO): YES